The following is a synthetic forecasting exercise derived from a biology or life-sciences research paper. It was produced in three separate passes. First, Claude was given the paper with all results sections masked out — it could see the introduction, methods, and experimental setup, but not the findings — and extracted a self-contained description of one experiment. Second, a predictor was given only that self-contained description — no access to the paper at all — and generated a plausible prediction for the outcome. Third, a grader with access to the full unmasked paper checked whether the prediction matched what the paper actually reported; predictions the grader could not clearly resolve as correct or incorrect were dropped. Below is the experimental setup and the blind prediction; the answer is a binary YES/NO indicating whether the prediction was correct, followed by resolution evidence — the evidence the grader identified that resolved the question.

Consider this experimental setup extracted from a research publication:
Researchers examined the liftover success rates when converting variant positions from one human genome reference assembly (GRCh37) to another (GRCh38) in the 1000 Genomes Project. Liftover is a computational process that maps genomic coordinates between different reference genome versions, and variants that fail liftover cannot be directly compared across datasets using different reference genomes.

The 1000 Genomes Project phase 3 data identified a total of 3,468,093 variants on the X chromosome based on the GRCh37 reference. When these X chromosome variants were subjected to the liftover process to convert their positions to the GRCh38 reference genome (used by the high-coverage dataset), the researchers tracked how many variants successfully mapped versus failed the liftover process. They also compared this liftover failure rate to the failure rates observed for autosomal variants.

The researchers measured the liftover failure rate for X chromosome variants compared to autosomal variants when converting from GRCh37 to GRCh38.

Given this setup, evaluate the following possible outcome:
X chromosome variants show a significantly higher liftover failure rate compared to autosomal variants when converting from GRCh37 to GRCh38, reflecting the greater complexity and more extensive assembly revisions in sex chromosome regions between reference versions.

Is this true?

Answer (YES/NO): YES